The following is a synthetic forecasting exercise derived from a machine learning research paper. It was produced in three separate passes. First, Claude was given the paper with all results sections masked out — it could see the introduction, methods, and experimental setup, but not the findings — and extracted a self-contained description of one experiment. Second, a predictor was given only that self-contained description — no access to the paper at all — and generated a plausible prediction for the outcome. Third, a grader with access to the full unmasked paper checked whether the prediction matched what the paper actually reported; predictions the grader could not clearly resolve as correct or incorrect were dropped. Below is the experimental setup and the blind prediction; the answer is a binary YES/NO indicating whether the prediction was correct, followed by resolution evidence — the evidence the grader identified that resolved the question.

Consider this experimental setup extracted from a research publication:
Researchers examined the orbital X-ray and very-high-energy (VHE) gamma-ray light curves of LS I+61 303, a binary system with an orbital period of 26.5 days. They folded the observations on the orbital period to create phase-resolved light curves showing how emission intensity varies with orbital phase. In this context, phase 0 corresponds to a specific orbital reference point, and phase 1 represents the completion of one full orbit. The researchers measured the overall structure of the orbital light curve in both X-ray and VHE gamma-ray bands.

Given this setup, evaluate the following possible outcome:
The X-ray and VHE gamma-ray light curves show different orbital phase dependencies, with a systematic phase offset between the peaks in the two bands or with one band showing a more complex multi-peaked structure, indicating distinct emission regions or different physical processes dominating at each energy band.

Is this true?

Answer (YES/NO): NO